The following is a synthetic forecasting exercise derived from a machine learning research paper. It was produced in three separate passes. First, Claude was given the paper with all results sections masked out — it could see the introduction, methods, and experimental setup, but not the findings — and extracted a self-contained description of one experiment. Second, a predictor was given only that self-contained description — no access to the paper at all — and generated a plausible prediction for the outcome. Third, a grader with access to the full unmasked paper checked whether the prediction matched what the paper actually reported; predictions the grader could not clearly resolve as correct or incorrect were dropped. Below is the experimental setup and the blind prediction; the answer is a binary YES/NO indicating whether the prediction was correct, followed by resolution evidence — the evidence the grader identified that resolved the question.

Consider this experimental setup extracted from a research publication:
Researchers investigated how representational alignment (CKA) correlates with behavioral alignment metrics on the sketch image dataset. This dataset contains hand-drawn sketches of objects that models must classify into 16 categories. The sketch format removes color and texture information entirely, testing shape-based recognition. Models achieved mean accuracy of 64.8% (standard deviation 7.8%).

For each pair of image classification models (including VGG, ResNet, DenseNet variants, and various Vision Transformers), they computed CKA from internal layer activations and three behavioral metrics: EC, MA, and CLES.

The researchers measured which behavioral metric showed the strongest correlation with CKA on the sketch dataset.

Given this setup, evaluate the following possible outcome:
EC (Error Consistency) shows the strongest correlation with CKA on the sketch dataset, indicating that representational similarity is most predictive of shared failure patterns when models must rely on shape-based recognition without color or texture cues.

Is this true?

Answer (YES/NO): NO